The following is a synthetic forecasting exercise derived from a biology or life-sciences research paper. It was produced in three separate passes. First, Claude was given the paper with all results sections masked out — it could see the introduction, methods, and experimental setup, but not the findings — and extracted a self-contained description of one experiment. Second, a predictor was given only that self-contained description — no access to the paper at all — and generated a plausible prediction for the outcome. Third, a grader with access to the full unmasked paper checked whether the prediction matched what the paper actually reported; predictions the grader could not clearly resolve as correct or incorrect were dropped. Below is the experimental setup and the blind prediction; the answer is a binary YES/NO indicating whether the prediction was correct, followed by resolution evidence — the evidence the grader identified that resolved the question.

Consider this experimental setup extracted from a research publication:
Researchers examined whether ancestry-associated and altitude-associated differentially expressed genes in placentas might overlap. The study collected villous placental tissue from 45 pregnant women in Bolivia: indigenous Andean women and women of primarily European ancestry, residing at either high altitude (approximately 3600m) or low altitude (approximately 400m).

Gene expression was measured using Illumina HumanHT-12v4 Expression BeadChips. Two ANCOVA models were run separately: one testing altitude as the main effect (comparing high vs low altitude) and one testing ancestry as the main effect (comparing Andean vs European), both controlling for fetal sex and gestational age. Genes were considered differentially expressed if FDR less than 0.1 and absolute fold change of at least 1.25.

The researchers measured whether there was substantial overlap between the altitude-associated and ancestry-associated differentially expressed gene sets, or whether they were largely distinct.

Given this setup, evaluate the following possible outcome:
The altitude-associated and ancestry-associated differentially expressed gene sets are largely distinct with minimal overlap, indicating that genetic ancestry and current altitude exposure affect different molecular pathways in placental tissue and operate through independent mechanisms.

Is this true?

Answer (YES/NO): YES